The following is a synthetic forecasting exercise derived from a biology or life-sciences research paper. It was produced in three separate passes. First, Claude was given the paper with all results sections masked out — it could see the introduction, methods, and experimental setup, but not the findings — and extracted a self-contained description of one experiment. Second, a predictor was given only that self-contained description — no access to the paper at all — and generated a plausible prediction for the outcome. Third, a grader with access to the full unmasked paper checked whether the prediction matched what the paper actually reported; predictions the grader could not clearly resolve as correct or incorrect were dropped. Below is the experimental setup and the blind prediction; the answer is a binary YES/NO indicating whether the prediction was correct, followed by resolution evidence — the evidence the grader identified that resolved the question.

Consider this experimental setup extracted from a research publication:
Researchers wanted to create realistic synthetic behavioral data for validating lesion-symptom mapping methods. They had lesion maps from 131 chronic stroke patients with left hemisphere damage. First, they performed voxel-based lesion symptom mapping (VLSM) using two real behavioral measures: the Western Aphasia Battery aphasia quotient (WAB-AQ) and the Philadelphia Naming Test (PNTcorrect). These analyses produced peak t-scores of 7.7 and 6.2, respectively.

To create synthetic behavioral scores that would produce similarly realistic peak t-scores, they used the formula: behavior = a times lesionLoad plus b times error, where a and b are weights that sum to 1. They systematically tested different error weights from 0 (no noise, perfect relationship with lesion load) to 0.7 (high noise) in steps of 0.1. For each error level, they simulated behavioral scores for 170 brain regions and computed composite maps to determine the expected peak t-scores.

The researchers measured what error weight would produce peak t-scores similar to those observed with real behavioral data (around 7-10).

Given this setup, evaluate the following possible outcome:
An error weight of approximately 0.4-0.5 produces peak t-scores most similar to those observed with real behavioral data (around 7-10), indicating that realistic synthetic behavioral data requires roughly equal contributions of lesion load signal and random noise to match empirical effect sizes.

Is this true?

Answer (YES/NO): YES